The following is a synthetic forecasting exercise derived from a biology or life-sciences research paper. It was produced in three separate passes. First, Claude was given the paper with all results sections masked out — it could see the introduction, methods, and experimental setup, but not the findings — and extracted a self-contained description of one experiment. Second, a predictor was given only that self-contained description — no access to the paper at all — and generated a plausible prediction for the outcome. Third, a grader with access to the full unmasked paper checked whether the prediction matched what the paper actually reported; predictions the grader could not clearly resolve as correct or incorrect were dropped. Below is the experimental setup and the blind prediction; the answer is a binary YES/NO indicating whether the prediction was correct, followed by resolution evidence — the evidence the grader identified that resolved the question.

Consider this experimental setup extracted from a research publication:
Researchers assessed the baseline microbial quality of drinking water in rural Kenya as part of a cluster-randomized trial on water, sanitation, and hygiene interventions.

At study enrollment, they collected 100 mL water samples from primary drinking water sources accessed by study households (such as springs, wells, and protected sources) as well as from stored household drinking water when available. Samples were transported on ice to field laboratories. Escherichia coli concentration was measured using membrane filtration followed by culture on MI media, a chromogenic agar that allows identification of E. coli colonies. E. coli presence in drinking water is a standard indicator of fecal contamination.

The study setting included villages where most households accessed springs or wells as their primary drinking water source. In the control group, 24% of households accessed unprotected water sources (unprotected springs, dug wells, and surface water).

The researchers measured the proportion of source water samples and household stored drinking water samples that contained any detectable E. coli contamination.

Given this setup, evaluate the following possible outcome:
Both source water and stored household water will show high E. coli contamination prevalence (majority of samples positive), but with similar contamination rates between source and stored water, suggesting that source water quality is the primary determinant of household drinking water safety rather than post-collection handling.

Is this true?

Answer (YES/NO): YES